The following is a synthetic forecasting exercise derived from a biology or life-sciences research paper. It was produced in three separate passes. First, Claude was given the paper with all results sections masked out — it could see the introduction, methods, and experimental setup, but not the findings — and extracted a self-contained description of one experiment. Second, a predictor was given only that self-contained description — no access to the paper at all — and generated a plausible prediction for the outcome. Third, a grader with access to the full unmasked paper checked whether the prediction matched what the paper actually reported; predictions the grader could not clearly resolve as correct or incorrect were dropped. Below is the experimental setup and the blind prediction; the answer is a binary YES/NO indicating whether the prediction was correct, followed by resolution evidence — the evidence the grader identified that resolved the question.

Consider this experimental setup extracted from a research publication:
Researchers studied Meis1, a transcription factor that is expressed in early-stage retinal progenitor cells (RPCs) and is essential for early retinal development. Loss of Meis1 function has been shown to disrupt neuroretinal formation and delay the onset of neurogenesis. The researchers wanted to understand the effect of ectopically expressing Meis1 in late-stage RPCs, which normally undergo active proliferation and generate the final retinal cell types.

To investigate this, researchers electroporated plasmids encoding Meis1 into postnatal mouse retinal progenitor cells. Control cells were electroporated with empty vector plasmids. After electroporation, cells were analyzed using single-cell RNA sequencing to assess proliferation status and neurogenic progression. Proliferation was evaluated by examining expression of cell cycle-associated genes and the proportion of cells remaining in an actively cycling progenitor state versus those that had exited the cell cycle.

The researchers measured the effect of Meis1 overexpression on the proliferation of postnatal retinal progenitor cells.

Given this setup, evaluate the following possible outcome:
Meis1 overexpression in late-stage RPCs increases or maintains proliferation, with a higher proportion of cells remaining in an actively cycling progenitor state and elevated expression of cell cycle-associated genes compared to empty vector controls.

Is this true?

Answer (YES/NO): NO